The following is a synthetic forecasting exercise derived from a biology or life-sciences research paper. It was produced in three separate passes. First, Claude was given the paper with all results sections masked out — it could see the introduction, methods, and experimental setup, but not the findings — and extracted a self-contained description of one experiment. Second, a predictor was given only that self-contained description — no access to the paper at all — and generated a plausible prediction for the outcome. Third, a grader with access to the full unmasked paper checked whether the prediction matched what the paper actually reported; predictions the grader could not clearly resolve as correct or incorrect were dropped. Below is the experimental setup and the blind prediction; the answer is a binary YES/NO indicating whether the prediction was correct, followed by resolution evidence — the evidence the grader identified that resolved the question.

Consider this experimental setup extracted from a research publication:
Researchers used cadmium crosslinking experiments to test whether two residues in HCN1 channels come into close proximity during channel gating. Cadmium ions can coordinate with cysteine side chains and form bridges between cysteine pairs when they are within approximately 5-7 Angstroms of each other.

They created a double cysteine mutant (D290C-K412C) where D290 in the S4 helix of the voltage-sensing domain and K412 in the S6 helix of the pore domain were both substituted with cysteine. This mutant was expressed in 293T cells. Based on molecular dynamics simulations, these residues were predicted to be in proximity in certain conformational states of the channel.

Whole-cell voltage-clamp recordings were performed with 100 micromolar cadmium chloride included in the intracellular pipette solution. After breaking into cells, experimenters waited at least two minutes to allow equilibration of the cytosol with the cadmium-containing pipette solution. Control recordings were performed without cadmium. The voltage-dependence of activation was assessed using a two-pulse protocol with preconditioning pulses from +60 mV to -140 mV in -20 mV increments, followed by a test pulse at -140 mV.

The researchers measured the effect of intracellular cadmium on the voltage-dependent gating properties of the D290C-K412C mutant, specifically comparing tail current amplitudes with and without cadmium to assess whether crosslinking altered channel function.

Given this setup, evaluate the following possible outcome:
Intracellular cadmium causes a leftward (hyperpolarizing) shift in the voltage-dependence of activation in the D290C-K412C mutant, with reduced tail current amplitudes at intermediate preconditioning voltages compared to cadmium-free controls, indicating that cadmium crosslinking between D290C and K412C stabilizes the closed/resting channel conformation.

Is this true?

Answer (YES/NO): NO